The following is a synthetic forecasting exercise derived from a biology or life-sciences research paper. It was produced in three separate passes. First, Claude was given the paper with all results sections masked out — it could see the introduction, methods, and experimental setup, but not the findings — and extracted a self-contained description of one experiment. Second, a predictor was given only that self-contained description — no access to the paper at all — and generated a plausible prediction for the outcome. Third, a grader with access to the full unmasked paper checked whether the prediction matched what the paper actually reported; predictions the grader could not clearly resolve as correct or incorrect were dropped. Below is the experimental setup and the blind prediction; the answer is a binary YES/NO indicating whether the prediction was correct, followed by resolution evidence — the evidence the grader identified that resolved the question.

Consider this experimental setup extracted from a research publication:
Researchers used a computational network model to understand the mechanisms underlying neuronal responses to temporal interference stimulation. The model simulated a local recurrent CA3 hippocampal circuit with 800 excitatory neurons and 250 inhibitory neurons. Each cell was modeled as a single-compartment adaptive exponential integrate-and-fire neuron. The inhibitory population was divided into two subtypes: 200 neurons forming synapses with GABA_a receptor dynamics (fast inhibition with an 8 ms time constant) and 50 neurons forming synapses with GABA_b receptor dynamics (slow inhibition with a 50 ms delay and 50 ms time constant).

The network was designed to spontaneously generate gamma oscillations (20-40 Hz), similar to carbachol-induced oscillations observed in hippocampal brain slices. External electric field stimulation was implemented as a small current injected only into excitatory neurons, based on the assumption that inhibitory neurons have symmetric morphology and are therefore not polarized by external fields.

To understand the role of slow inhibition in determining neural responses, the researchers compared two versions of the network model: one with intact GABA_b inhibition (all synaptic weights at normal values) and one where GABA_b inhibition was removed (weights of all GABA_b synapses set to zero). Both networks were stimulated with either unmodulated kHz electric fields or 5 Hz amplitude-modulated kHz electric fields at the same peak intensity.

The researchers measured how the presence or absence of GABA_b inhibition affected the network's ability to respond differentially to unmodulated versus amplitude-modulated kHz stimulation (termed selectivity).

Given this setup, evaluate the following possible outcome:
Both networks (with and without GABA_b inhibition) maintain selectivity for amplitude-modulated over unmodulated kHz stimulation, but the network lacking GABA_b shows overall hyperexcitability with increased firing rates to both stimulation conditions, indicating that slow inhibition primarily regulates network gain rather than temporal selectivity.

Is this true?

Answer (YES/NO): NO